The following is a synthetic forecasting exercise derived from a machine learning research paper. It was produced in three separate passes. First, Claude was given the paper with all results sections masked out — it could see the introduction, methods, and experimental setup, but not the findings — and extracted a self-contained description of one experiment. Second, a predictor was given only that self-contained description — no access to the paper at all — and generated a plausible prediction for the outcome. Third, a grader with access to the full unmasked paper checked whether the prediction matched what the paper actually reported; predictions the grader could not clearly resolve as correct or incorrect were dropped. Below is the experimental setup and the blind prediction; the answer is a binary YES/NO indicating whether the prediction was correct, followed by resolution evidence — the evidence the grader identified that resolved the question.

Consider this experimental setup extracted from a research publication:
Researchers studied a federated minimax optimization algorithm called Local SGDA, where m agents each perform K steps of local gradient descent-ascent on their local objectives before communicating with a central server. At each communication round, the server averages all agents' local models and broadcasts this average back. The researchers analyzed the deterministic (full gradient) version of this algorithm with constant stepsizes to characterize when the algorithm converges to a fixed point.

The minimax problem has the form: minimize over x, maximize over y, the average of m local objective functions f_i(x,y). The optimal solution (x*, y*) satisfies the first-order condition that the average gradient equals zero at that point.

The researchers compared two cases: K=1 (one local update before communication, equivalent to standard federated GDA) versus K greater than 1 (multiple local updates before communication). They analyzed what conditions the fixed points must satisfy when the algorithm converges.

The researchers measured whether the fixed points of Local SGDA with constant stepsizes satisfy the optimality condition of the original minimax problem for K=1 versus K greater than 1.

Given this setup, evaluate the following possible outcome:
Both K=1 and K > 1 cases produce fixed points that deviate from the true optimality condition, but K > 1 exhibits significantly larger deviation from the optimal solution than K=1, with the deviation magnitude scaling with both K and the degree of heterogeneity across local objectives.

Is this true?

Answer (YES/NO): NO